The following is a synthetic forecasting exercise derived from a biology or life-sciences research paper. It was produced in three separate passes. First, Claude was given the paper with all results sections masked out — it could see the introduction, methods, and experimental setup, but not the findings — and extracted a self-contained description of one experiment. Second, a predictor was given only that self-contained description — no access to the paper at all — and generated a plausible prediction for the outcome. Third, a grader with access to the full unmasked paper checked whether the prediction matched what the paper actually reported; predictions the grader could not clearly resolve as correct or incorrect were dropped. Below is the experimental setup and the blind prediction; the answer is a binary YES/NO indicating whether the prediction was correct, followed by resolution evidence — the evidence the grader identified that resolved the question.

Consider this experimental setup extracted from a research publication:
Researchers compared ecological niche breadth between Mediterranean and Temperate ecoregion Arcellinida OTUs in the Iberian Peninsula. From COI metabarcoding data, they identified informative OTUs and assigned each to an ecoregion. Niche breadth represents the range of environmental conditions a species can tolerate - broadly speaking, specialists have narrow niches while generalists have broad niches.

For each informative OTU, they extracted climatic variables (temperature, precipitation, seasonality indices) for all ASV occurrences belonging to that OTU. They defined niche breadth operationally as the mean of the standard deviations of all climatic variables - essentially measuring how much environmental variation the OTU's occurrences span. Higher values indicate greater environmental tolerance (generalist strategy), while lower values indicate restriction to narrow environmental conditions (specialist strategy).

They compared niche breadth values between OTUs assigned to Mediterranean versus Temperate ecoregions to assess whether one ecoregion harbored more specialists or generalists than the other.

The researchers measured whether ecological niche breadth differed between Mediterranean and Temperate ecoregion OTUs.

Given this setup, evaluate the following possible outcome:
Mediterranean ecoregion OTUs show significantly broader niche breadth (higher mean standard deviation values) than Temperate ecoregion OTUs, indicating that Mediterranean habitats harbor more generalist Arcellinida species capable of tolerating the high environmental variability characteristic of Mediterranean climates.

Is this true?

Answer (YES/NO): YES